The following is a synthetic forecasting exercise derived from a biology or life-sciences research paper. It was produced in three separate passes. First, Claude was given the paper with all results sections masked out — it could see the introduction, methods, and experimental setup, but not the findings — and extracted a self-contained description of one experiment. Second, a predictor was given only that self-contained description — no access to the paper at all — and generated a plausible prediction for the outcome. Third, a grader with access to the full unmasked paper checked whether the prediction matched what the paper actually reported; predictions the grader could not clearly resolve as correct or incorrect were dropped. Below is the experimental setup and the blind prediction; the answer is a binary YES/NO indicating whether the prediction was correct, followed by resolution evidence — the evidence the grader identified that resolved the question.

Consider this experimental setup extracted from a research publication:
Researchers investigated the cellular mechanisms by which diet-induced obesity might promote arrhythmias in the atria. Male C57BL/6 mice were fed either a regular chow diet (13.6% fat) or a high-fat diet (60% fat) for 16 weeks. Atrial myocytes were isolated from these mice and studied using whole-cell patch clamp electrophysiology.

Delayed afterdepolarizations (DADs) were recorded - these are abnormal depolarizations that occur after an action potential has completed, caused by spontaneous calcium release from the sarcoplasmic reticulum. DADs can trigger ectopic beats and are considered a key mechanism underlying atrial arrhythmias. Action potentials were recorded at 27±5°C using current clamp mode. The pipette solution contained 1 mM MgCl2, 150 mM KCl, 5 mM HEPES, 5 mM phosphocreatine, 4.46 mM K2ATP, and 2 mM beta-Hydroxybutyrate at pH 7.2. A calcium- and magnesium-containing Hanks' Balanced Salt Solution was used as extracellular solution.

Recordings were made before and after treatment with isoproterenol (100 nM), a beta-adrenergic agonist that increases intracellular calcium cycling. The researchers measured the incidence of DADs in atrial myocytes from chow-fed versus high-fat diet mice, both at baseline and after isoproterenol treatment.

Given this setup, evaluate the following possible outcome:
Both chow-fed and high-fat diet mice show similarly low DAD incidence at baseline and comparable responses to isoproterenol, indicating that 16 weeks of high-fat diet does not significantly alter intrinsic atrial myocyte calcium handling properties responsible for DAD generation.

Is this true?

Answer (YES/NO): NO